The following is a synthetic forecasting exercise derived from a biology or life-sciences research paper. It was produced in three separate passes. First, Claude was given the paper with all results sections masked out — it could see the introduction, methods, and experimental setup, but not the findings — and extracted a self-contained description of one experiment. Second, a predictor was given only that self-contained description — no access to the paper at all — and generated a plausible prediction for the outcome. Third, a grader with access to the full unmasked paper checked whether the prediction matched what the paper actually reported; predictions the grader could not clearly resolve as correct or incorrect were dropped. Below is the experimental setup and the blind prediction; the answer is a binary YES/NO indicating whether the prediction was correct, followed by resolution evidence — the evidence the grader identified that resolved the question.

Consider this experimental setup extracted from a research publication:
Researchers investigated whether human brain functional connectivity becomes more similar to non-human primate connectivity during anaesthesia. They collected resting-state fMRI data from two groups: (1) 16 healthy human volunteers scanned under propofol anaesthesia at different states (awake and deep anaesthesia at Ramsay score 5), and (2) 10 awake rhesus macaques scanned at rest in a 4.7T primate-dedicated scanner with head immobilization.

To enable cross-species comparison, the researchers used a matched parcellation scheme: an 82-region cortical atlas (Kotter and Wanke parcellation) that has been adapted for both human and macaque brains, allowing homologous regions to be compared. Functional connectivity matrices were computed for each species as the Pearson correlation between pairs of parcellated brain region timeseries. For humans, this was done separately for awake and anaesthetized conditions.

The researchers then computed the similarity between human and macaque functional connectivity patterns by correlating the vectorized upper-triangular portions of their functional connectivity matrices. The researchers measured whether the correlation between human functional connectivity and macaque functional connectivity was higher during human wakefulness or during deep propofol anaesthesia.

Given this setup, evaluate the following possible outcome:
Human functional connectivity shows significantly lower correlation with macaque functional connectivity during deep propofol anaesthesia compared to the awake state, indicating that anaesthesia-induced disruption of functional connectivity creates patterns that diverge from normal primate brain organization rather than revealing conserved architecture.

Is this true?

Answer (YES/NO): NO